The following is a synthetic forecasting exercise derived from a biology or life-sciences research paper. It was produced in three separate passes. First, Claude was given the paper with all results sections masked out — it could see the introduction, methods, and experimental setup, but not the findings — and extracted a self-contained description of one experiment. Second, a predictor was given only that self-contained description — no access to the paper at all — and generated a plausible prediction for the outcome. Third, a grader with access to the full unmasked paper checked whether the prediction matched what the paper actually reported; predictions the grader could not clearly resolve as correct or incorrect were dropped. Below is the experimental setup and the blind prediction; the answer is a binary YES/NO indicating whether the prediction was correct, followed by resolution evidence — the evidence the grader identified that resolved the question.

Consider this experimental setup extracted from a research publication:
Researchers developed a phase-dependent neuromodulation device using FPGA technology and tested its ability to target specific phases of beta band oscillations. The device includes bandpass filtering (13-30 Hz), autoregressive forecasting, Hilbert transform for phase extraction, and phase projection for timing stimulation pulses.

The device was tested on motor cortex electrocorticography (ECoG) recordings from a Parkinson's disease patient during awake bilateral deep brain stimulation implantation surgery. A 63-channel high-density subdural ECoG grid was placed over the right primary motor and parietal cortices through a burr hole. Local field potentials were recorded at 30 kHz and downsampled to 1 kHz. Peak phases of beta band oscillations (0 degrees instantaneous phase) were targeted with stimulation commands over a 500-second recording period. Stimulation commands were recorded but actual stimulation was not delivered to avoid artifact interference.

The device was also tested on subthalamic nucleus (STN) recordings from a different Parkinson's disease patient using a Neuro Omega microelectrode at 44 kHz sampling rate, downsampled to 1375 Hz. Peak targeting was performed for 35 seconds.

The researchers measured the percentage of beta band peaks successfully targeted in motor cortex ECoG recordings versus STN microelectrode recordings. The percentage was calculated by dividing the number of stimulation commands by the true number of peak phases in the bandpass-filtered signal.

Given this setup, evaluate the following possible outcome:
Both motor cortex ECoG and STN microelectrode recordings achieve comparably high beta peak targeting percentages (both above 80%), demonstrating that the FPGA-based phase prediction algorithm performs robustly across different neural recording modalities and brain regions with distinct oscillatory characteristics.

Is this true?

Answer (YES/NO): YES